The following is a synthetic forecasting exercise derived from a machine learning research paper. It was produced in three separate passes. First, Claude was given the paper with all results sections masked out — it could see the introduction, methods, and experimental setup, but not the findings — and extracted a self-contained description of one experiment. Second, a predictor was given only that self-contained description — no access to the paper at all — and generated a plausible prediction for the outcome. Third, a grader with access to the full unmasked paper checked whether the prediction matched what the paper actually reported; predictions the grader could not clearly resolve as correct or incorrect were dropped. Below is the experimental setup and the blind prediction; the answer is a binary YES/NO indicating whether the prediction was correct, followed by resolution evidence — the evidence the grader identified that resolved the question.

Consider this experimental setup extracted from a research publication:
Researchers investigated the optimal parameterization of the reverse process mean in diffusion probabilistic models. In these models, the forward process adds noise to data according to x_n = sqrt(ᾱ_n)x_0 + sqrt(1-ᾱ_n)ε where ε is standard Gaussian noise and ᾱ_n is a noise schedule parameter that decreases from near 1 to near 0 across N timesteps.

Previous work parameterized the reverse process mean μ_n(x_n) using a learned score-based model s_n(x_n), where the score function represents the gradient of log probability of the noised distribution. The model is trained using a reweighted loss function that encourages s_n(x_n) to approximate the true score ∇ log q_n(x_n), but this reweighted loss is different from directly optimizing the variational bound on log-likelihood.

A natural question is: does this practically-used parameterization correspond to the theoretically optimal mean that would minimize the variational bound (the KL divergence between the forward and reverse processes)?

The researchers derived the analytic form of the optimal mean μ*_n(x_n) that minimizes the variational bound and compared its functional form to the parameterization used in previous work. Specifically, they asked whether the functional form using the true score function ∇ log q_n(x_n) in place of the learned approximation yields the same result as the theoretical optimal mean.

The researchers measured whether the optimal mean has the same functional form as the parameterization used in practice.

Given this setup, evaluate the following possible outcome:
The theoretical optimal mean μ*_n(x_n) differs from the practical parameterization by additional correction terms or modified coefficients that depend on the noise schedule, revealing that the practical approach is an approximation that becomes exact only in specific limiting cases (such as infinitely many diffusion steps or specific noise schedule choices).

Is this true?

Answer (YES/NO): NO